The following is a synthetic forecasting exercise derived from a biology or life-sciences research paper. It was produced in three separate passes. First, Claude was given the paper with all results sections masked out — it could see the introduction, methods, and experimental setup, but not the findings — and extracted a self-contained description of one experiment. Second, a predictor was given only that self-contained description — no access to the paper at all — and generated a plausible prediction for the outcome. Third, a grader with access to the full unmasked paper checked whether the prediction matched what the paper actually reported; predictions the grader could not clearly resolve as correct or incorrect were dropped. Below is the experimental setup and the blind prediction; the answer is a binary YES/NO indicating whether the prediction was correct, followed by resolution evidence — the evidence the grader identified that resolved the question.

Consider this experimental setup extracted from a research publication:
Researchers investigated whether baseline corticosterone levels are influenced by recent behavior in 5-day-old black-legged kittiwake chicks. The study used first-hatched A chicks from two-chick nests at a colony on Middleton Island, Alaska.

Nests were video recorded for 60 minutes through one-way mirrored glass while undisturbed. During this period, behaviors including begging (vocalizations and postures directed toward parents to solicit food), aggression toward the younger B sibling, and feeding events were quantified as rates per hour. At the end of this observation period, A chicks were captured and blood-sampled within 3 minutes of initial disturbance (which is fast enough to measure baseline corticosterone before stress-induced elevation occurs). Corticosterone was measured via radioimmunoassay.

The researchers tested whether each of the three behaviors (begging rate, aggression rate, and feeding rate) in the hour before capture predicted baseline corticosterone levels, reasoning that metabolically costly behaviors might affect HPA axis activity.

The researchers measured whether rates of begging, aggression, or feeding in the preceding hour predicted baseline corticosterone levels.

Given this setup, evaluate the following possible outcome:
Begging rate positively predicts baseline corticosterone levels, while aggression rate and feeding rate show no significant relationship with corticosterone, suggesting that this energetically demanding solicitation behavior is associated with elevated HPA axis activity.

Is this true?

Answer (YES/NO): NO